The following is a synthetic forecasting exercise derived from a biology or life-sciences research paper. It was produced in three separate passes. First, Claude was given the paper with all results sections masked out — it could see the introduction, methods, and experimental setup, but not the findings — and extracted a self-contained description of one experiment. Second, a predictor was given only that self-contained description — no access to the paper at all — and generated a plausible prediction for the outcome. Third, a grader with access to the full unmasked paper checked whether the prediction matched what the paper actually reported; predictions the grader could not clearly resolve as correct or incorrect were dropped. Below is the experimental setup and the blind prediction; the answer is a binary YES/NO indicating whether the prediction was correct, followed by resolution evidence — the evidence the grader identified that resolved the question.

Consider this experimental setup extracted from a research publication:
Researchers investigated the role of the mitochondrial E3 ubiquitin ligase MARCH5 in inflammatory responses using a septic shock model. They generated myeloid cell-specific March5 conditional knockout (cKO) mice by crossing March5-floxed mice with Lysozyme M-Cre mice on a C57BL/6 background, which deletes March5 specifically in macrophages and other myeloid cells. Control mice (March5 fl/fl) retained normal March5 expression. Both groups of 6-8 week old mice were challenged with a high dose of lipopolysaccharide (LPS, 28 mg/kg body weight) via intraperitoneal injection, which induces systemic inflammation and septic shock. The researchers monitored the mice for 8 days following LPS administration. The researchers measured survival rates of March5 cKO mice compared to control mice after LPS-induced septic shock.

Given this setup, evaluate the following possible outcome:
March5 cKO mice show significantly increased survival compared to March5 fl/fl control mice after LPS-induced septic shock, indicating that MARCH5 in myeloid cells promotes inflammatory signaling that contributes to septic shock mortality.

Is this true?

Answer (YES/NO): YES